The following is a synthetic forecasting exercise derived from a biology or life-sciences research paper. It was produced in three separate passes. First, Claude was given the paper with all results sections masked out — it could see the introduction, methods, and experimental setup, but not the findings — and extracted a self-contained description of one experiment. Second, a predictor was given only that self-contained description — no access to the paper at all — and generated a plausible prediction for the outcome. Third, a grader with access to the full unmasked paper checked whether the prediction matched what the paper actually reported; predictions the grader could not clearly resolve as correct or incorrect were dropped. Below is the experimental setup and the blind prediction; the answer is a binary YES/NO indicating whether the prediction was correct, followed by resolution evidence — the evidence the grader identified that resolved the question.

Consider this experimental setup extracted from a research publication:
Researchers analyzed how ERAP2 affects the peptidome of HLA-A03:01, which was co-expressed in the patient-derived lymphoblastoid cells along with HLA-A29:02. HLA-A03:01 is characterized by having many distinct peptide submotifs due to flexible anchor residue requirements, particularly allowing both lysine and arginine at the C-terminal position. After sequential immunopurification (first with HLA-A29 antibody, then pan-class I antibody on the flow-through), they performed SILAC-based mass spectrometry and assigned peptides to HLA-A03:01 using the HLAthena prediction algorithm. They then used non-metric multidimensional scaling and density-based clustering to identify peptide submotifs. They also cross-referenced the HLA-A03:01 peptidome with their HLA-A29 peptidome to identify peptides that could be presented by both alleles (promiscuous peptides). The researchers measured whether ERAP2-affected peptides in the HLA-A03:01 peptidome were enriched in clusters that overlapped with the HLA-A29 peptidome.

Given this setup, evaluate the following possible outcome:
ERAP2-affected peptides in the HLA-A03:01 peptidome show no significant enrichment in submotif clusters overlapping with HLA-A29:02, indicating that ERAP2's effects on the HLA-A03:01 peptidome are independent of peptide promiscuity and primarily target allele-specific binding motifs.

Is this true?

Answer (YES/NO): NO